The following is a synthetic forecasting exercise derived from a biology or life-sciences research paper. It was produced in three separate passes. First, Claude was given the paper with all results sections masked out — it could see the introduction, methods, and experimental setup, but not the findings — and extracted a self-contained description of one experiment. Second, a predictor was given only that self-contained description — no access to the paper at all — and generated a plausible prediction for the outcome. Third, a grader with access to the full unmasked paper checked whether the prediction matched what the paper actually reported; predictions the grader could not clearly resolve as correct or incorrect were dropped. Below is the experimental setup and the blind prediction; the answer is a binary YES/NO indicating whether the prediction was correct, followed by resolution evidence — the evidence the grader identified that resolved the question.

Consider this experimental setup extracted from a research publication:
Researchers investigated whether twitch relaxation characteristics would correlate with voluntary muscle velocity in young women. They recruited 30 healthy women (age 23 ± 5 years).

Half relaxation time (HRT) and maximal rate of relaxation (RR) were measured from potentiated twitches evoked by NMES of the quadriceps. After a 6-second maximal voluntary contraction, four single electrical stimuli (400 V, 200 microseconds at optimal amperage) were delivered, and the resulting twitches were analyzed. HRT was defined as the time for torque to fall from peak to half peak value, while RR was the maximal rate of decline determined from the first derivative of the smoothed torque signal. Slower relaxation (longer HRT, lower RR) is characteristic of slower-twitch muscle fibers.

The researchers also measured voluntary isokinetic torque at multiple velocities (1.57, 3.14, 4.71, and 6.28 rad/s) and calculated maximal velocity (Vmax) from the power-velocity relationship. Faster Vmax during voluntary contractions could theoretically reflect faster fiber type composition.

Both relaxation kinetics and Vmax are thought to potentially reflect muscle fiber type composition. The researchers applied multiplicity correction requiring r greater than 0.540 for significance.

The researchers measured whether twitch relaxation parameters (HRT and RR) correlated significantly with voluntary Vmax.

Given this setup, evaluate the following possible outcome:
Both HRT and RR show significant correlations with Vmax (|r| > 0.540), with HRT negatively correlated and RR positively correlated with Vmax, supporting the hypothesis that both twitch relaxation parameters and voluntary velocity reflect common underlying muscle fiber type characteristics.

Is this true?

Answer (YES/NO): NO